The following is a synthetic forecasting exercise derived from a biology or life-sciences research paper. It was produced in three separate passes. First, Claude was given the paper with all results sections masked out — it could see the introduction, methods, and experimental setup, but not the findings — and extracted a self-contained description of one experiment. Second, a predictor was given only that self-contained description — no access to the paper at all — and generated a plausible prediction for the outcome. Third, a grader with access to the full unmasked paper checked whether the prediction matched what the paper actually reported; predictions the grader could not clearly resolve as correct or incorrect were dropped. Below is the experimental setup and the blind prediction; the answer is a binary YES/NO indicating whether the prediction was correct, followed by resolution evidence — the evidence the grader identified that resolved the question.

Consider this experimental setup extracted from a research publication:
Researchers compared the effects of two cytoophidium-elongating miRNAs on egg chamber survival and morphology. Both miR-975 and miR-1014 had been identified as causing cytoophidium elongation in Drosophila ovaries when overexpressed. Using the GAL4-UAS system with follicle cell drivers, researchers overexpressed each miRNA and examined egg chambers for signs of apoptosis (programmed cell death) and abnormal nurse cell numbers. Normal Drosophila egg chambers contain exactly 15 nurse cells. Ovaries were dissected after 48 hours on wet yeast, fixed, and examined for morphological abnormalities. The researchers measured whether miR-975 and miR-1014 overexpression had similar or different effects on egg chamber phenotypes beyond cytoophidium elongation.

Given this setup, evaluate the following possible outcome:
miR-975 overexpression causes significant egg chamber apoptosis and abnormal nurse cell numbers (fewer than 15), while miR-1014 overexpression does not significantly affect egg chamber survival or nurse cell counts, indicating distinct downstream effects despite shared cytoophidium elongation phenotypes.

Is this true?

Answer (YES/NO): NO